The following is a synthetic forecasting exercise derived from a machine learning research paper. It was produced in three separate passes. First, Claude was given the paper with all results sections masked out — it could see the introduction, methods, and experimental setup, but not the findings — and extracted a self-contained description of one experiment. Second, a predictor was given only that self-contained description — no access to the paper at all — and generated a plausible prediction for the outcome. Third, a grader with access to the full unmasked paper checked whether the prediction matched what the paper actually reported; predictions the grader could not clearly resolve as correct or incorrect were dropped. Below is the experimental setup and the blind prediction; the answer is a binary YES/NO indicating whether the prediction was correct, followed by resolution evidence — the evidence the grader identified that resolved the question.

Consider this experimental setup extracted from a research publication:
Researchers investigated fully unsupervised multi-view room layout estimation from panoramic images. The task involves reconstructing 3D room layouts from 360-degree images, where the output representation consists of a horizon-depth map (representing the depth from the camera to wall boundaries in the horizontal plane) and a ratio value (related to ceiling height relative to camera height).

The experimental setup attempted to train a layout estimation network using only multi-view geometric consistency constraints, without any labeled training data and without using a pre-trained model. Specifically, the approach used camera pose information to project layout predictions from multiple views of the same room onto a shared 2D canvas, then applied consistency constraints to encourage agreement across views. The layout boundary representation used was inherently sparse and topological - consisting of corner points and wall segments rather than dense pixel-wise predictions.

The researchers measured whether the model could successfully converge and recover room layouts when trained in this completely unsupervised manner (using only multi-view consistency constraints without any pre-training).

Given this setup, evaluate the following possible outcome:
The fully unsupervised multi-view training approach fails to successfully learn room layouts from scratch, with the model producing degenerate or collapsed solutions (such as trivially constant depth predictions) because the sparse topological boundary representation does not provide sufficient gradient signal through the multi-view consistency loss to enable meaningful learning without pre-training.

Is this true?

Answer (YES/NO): YES